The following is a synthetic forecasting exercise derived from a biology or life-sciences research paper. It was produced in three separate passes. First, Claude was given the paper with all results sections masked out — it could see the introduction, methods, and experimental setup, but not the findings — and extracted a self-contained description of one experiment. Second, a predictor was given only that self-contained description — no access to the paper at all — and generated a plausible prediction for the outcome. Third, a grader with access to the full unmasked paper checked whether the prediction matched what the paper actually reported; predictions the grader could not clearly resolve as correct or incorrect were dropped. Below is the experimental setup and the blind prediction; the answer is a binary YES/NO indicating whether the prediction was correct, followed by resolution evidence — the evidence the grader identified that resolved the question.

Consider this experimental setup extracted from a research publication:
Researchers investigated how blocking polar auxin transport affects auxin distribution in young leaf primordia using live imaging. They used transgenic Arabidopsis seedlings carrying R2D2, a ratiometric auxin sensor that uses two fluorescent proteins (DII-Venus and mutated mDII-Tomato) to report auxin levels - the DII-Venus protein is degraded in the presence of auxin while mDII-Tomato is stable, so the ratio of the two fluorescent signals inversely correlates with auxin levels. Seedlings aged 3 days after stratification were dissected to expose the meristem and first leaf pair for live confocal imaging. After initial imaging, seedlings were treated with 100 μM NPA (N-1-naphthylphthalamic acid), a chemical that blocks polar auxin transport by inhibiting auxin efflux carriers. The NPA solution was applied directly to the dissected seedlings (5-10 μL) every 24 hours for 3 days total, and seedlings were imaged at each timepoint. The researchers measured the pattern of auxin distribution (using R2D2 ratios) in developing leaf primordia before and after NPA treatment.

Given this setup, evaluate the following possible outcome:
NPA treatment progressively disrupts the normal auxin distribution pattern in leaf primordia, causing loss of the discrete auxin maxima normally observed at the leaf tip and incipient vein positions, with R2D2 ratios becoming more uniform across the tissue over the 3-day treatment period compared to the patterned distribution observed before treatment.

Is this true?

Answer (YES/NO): YES